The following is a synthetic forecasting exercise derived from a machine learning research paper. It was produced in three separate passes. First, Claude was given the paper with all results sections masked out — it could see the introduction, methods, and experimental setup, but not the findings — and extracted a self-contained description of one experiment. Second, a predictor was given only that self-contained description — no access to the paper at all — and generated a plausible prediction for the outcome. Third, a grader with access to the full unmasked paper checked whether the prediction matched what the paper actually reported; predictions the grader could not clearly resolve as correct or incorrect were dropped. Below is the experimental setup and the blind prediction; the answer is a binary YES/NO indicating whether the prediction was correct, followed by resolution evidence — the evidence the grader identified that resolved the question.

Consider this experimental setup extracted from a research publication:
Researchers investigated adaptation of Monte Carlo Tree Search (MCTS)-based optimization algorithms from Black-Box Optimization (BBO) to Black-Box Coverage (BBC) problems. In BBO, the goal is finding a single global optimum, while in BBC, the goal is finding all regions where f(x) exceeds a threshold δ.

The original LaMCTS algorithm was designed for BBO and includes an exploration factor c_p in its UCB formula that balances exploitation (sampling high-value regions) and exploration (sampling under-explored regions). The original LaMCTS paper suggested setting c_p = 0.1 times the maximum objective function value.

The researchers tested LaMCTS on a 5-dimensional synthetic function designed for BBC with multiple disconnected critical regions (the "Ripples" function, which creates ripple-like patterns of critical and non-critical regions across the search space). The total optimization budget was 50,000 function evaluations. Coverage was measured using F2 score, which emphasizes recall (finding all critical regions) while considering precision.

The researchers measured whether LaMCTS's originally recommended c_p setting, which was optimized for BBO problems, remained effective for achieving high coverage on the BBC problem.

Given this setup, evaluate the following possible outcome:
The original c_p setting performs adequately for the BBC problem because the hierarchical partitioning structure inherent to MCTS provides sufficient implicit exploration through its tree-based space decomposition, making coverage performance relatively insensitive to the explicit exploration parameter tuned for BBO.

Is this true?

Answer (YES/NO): NO